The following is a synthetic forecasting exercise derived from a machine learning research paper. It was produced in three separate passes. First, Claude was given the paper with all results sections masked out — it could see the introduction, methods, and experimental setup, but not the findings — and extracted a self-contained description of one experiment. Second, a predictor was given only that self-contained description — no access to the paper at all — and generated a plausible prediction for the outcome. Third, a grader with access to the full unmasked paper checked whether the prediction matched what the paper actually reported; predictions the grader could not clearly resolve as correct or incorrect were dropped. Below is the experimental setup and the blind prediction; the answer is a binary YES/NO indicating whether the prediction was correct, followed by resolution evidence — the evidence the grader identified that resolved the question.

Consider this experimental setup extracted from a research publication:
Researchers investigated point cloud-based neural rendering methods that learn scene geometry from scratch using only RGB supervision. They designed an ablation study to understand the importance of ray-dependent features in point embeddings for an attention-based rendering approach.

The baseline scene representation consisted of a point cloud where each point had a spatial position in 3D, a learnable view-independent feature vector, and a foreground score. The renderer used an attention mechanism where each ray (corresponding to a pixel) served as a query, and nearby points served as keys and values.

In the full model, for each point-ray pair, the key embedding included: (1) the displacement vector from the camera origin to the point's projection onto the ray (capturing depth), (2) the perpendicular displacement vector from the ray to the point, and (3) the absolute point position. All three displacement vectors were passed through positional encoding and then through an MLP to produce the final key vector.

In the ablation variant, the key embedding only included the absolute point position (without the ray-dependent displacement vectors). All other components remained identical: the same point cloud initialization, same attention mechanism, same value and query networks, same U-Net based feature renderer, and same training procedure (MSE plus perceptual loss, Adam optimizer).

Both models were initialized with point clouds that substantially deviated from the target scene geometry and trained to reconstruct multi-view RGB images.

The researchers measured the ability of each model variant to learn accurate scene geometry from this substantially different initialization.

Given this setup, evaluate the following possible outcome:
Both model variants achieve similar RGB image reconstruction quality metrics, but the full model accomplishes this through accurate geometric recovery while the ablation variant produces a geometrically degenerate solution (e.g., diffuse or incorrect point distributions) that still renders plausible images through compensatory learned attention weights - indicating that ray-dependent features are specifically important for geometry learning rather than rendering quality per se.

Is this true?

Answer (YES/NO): NO